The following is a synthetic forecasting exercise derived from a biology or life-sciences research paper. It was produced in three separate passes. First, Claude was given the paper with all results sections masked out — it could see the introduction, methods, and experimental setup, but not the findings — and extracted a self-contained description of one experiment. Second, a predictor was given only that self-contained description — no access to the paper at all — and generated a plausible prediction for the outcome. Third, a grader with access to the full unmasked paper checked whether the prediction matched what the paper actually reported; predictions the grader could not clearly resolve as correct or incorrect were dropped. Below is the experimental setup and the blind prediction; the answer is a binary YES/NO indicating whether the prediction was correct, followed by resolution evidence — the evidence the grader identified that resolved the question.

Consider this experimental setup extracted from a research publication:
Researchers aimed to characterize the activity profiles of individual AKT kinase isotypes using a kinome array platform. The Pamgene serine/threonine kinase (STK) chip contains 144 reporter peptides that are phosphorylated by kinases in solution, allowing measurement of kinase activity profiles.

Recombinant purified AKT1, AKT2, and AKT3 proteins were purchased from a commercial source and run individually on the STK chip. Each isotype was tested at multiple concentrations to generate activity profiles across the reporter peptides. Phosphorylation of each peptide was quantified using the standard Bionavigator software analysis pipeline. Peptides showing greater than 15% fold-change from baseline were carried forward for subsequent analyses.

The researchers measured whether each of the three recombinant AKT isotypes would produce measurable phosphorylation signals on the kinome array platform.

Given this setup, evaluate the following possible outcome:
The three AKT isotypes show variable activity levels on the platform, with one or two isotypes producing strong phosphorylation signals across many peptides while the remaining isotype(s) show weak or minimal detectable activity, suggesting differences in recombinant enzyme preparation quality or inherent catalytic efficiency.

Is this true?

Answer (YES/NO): YES